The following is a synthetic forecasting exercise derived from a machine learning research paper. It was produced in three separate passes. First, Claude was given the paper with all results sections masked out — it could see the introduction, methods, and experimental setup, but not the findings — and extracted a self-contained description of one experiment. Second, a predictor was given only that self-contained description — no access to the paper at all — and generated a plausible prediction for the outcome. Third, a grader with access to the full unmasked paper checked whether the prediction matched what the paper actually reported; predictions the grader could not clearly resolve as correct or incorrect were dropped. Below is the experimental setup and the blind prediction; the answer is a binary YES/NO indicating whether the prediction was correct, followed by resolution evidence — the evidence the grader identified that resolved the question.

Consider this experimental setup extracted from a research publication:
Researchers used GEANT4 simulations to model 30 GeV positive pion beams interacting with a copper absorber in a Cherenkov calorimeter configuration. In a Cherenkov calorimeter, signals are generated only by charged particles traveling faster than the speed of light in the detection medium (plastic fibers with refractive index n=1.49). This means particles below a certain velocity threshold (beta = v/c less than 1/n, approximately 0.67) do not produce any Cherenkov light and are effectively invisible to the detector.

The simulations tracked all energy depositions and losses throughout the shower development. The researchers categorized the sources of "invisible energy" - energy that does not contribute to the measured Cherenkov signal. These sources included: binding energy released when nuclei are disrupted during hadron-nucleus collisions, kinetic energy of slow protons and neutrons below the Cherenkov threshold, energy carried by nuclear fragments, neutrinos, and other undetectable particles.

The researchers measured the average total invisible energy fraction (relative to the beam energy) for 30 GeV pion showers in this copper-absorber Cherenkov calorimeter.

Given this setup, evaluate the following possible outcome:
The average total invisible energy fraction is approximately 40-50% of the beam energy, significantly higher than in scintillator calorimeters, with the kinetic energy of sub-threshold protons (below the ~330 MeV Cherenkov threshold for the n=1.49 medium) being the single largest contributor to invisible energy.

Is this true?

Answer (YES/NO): NO